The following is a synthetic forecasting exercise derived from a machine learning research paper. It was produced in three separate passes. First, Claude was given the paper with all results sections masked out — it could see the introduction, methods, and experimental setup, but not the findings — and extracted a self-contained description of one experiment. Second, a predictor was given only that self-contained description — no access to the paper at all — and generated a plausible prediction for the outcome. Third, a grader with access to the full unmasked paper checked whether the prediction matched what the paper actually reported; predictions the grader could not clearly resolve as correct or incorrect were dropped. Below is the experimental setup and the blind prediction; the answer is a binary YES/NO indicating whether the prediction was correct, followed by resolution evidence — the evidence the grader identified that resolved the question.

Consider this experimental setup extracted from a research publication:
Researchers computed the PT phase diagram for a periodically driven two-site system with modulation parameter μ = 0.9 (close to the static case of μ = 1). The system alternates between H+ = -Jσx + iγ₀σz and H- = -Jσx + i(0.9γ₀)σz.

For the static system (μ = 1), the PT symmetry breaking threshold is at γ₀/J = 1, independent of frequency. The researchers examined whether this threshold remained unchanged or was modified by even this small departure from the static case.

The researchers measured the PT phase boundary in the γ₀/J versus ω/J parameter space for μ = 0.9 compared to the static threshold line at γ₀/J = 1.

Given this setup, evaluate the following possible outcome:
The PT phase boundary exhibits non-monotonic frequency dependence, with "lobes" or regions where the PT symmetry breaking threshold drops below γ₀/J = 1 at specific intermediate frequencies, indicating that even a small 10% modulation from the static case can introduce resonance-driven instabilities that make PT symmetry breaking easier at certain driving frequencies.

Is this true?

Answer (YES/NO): YES